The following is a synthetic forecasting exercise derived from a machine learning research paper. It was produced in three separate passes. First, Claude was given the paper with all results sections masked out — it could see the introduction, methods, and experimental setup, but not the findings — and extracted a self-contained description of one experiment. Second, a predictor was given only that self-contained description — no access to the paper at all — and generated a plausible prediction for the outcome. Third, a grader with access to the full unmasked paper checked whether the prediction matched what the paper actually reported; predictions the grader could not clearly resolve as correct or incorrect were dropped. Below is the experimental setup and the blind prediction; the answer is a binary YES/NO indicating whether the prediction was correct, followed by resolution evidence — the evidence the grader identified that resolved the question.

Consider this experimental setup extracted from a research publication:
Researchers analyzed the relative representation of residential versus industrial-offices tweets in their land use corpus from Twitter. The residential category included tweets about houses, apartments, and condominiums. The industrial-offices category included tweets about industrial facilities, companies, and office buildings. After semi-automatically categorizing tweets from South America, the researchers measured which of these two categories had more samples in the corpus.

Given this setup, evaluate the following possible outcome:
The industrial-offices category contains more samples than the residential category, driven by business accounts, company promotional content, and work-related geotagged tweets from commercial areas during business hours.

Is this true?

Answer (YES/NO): NO